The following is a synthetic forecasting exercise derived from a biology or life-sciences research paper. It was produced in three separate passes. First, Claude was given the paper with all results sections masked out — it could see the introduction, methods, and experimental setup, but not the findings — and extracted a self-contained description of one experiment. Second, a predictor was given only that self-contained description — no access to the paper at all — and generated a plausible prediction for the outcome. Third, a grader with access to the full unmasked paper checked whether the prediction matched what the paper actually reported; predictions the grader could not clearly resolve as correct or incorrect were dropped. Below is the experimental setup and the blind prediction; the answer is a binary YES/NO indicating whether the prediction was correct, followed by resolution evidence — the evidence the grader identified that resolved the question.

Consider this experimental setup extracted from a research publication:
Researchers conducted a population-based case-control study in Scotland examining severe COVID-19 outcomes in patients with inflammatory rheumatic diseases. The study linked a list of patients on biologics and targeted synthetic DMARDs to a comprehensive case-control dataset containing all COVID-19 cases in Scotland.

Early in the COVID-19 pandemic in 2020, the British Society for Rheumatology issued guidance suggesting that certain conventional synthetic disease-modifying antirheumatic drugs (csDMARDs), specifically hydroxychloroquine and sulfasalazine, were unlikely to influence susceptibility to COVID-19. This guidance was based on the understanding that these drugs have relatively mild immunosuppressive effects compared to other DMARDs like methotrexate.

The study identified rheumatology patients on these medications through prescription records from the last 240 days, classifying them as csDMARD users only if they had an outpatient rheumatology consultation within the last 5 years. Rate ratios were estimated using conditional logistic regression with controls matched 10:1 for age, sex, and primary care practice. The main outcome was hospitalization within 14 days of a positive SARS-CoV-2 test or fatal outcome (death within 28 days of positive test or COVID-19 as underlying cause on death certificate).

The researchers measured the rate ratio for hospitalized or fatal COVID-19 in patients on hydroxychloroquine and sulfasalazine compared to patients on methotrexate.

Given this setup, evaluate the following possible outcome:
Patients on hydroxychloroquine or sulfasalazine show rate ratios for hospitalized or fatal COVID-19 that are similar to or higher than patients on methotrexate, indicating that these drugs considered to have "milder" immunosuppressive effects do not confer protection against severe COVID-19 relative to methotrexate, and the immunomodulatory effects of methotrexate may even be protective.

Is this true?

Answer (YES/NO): YES